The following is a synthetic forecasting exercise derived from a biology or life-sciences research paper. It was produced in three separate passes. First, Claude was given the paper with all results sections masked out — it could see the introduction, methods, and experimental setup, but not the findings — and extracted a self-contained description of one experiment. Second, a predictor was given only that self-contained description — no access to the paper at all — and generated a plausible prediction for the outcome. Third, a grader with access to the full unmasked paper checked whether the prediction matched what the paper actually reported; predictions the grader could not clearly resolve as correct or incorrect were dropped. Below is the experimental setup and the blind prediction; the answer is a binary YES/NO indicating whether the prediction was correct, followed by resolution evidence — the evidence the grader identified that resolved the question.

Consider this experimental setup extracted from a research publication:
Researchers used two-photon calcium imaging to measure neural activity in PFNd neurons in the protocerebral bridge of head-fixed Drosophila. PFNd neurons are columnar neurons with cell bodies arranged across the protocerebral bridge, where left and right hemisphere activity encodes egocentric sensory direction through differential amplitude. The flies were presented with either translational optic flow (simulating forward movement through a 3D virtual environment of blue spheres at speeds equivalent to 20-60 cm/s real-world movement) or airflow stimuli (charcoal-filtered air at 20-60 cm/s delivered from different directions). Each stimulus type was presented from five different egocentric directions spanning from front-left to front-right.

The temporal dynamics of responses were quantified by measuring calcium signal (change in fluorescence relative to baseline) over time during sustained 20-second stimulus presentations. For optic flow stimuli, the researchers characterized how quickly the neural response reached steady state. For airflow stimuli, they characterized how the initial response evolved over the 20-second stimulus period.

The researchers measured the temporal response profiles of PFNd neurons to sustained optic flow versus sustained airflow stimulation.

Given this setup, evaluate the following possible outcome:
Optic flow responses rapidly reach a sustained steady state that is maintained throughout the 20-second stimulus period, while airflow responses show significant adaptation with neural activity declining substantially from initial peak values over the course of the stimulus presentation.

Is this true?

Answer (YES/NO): NO